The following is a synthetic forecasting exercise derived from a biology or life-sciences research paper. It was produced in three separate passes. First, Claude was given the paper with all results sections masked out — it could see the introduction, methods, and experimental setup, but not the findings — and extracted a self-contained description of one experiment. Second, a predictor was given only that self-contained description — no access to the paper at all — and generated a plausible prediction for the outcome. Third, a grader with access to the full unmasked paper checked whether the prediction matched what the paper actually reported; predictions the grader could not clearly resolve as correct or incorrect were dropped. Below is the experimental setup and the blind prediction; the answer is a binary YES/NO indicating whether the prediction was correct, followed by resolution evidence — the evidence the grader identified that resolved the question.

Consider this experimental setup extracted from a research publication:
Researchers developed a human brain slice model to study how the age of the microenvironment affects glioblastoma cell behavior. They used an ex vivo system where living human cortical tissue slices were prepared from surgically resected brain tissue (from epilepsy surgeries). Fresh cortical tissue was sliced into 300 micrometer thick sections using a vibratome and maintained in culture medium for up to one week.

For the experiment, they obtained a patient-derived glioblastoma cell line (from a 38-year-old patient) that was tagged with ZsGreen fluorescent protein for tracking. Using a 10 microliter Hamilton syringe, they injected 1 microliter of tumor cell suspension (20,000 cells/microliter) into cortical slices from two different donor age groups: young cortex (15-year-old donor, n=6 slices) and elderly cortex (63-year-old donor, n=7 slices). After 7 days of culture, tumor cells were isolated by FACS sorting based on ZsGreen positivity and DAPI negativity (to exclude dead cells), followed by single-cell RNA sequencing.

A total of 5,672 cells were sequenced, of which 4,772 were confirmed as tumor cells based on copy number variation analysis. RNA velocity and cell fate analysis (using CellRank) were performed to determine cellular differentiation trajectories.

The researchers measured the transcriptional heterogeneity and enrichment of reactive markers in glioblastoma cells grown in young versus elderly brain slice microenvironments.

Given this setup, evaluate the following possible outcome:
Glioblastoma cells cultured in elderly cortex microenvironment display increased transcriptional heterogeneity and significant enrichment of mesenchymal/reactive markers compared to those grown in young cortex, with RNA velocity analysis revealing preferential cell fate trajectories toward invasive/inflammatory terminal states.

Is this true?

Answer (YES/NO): NO